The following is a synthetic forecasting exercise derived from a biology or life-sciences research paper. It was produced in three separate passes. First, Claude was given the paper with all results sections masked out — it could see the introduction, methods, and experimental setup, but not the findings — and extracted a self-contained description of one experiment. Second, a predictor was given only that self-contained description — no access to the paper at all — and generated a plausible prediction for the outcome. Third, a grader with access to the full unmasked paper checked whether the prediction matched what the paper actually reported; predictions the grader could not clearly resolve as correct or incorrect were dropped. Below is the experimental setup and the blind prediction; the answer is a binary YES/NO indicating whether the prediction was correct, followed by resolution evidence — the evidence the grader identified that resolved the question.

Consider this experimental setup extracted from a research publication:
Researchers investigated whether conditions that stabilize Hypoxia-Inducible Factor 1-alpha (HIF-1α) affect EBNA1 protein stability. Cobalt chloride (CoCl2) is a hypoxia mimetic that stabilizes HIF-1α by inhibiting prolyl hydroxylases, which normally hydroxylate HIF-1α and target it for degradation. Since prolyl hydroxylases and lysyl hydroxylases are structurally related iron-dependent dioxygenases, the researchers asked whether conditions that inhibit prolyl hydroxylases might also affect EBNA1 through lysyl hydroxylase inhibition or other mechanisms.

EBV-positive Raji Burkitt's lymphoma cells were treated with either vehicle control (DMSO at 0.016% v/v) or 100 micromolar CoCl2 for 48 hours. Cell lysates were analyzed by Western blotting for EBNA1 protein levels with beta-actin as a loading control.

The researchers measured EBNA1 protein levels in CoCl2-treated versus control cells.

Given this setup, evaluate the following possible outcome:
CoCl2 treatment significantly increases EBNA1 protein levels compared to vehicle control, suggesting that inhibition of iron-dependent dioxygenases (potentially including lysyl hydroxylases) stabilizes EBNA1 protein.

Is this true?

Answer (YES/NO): NO